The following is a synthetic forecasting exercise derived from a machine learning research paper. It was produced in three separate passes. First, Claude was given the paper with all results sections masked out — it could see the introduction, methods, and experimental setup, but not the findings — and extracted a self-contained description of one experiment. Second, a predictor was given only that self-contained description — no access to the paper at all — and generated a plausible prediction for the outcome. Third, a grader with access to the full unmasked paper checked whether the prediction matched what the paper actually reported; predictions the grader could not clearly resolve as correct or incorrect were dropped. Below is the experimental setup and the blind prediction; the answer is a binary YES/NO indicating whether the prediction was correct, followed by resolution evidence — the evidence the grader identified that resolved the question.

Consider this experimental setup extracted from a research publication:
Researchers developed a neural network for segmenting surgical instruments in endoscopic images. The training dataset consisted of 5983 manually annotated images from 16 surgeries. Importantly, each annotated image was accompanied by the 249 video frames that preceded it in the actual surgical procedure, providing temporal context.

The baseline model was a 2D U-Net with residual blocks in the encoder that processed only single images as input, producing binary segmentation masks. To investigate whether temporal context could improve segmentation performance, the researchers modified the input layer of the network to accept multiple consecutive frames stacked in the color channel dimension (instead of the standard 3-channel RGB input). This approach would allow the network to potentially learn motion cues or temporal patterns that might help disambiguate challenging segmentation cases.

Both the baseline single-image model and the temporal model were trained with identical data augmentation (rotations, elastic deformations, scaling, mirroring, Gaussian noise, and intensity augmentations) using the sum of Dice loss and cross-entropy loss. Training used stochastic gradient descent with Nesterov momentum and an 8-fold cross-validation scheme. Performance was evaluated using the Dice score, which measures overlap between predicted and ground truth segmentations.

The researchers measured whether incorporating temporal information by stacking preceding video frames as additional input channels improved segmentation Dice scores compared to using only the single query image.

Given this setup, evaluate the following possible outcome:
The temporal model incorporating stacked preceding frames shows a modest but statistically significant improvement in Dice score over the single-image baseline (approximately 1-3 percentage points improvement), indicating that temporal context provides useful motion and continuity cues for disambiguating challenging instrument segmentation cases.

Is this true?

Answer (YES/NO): NO